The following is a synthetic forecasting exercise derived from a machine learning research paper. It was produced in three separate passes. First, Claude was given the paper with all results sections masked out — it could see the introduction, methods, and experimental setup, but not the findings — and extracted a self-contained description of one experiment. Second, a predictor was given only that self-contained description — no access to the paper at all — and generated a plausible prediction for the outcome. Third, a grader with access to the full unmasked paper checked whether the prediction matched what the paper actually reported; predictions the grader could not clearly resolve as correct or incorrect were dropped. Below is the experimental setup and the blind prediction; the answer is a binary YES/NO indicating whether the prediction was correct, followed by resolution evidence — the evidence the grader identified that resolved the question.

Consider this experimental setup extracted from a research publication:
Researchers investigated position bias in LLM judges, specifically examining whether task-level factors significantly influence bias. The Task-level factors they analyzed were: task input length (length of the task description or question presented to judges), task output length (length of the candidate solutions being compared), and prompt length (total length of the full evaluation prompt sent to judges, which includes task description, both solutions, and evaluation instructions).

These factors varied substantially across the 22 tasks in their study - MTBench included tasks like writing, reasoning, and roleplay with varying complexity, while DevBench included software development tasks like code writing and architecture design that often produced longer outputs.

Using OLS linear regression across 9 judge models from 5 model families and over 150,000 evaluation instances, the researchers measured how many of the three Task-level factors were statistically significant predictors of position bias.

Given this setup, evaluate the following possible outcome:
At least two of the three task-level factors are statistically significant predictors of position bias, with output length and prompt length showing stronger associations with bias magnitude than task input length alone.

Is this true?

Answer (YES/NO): NO